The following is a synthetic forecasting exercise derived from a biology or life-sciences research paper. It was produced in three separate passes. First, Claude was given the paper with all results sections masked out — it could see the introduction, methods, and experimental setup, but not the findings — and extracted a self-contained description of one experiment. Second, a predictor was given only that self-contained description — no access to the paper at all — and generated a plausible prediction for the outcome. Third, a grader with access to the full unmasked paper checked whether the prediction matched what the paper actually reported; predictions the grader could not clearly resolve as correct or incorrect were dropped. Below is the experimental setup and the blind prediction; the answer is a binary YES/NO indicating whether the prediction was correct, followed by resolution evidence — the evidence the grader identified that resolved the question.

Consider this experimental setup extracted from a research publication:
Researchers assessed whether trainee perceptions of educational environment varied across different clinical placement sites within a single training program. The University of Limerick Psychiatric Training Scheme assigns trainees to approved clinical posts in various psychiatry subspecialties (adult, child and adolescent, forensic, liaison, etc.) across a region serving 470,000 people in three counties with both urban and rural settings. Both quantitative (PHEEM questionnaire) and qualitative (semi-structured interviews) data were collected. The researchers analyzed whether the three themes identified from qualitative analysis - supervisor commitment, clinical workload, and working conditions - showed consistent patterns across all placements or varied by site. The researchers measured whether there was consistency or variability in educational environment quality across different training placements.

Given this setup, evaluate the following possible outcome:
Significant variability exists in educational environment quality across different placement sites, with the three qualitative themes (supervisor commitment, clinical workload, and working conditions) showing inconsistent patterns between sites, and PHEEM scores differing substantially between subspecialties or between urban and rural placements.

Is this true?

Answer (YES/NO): NO